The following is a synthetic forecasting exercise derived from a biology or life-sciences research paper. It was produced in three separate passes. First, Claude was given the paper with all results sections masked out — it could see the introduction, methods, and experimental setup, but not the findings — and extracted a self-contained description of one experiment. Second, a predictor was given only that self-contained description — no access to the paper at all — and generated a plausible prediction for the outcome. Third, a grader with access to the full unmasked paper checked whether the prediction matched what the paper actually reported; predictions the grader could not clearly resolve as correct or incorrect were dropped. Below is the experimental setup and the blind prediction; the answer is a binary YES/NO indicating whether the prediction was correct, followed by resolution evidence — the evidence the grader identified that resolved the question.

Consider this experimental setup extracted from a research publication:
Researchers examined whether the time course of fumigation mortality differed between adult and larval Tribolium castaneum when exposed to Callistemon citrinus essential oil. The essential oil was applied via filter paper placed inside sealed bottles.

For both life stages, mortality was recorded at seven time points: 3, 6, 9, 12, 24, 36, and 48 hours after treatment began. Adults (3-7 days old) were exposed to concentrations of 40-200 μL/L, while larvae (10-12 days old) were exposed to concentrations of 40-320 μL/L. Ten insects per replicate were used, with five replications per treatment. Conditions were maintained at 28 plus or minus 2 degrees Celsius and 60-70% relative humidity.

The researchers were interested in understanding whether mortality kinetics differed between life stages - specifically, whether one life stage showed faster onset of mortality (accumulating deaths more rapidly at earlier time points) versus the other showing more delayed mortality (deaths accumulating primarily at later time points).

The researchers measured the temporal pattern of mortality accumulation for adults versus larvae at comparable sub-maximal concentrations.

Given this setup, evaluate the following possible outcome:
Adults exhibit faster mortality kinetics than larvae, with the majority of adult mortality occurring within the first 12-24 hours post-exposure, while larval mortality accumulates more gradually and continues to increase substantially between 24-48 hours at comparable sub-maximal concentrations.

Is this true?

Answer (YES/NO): YES